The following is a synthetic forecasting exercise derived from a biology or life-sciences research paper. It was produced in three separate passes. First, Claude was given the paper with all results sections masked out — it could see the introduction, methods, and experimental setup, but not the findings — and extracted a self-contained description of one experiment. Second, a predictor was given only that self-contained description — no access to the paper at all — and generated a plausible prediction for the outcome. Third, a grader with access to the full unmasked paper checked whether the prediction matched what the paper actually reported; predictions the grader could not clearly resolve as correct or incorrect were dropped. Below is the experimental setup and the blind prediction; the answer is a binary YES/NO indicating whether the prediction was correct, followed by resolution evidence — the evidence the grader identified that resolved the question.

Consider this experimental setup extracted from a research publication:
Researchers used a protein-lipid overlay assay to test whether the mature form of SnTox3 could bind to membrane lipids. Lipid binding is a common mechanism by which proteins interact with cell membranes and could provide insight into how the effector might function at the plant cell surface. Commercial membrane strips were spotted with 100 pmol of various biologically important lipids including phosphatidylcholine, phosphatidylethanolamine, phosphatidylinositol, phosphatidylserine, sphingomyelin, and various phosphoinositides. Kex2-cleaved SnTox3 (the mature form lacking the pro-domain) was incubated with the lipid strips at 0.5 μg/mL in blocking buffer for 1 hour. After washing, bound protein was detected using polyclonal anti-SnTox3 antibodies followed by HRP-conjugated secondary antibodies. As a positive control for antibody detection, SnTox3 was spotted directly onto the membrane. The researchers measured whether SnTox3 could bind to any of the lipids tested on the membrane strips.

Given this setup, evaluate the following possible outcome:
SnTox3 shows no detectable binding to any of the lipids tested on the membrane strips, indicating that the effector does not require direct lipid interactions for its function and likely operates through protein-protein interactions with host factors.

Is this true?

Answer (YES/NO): YES